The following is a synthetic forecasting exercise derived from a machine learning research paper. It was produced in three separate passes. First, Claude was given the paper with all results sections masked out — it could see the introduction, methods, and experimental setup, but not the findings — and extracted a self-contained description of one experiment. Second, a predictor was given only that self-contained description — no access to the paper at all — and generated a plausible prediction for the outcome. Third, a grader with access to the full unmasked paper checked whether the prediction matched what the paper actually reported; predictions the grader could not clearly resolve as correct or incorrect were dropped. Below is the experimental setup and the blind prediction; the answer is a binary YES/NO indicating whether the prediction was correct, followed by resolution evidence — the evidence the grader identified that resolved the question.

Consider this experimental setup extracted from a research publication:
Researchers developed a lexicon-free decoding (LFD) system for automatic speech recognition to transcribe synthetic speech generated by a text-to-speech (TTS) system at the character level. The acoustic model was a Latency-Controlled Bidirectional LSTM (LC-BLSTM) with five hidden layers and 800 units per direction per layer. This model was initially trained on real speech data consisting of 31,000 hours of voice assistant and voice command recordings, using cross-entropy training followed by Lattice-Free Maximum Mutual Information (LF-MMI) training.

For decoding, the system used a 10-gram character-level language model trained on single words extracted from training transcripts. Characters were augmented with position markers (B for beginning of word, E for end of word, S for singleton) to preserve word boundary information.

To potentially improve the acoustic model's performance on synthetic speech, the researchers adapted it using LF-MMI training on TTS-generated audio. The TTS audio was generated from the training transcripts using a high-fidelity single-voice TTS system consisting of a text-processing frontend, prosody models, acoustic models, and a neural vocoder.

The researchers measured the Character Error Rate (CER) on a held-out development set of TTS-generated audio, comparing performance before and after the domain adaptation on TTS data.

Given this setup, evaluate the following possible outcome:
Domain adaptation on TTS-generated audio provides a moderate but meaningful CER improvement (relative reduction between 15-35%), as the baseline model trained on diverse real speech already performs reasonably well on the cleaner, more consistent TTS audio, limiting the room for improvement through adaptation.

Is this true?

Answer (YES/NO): NO